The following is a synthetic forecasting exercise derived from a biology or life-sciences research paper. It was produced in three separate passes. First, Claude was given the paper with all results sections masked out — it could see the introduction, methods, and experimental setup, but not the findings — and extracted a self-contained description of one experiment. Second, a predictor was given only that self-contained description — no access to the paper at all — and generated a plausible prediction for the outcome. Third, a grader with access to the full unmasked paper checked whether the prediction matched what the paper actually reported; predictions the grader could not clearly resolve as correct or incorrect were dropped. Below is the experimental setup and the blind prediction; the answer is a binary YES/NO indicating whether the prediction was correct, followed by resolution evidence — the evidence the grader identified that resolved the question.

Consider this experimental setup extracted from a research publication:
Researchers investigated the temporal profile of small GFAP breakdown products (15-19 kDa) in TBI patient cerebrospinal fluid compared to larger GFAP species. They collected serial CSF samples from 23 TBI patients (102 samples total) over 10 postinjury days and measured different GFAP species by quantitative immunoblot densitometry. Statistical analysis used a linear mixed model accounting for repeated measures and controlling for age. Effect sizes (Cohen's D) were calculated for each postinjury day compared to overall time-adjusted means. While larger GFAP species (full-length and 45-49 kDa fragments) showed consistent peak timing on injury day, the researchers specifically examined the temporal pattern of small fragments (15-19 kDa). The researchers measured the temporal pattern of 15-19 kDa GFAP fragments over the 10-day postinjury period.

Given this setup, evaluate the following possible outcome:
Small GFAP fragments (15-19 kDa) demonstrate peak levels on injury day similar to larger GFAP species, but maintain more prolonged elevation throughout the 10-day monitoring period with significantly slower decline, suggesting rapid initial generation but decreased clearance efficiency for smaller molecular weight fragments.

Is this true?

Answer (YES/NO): NO